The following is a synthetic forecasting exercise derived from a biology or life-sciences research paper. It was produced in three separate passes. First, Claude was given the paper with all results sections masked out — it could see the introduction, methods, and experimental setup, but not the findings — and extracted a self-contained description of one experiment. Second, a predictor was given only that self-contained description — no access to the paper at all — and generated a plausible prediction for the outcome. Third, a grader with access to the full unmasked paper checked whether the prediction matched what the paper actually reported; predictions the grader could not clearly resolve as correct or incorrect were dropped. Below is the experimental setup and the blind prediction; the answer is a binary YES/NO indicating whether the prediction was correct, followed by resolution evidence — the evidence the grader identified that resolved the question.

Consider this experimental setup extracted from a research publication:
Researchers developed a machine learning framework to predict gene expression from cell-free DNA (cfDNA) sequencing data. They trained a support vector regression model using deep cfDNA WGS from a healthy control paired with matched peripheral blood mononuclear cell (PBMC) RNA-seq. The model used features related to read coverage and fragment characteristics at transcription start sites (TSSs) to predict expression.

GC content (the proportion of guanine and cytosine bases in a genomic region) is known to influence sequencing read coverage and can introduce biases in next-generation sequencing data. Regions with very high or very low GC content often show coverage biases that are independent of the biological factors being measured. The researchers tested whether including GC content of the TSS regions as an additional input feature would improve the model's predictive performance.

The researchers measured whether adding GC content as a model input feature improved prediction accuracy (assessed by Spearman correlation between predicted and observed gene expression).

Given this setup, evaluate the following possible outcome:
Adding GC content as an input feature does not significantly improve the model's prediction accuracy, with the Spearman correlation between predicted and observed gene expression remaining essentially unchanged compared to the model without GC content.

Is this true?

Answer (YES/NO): YES